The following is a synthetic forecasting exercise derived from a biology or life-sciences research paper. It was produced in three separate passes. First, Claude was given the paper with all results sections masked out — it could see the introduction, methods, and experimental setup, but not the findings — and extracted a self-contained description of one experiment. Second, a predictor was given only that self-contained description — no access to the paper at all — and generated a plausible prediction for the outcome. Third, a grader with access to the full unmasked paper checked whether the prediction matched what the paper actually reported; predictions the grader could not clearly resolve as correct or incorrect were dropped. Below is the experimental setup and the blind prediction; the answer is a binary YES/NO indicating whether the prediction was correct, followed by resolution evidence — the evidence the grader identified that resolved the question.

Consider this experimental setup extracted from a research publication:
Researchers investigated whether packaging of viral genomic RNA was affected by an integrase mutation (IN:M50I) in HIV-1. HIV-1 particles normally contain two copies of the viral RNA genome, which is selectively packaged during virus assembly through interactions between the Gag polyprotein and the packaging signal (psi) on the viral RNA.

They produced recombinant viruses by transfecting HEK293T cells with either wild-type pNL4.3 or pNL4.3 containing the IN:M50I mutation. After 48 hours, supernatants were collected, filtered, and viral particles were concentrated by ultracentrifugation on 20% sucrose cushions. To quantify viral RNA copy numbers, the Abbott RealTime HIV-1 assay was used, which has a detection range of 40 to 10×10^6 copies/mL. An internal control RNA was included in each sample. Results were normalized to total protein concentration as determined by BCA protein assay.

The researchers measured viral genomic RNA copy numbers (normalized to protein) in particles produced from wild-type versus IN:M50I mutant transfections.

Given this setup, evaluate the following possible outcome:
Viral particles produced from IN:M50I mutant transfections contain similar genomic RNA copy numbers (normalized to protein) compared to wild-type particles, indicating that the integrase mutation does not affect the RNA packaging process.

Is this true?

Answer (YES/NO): YES